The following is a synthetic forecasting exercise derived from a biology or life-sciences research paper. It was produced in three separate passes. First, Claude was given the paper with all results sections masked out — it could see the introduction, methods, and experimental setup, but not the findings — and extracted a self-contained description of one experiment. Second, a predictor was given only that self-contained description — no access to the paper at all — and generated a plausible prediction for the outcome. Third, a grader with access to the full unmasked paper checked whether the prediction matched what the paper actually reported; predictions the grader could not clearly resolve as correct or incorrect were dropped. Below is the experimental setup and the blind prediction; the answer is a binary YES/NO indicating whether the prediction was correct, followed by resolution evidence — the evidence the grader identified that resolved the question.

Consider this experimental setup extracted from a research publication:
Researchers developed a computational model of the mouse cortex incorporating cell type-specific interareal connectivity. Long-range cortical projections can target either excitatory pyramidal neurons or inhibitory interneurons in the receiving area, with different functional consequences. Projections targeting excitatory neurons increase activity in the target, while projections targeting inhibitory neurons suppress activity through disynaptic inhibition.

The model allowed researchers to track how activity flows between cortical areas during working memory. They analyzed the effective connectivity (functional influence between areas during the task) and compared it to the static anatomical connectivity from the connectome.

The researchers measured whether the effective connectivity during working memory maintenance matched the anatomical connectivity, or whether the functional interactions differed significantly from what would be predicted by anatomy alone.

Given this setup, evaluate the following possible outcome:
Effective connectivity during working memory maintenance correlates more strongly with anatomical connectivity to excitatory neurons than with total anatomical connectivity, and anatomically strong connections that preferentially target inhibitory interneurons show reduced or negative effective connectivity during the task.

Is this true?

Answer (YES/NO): YES